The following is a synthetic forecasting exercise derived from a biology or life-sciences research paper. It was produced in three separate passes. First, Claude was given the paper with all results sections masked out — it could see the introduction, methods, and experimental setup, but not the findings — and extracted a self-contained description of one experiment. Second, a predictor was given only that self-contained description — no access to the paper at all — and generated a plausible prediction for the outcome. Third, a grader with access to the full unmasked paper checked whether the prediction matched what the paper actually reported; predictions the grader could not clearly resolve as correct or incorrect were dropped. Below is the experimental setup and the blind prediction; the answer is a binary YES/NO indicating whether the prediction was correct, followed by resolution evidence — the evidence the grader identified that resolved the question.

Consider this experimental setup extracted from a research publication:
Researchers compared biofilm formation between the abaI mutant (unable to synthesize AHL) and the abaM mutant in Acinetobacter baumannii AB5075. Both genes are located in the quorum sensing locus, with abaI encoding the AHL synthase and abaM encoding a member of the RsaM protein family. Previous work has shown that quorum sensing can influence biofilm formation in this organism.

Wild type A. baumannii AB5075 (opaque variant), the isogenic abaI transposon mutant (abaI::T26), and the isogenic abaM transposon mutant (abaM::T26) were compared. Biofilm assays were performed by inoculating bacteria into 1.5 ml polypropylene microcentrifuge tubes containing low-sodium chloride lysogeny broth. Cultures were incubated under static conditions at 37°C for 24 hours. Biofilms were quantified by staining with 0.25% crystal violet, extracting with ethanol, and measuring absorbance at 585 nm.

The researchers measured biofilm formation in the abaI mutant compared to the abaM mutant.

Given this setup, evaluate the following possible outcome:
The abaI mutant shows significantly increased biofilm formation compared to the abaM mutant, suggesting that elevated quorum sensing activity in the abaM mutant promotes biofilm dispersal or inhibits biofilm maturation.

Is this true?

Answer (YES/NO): NO